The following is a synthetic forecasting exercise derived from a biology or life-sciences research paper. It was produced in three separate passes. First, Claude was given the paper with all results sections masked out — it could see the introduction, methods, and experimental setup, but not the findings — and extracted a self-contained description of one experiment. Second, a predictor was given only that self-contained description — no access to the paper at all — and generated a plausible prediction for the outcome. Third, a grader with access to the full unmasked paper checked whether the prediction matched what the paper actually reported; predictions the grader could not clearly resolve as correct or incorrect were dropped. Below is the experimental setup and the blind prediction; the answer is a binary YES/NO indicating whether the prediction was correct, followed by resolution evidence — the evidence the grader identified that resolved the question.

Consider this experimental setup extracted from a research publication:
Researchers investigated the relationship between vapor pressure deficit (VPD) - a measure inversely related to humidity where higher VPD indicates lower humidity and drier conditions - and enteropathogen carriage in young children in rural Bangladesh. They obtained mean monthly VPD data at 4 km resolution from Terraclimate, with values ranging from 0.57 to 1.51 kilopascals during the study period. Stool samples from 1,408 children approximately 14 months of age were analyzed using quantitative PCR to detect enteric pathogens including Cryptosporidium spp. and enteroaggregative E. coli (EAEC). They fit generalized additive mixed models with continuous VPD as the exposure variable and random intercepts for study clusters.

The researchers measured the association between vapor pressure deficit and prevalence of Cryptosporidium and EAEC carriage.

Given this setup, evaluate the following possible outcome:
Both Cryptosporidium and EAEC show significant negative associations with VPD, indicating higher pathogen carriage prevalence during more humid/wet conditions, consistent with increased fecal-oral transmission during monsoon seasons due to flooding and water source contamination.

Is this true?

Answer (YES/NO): NO